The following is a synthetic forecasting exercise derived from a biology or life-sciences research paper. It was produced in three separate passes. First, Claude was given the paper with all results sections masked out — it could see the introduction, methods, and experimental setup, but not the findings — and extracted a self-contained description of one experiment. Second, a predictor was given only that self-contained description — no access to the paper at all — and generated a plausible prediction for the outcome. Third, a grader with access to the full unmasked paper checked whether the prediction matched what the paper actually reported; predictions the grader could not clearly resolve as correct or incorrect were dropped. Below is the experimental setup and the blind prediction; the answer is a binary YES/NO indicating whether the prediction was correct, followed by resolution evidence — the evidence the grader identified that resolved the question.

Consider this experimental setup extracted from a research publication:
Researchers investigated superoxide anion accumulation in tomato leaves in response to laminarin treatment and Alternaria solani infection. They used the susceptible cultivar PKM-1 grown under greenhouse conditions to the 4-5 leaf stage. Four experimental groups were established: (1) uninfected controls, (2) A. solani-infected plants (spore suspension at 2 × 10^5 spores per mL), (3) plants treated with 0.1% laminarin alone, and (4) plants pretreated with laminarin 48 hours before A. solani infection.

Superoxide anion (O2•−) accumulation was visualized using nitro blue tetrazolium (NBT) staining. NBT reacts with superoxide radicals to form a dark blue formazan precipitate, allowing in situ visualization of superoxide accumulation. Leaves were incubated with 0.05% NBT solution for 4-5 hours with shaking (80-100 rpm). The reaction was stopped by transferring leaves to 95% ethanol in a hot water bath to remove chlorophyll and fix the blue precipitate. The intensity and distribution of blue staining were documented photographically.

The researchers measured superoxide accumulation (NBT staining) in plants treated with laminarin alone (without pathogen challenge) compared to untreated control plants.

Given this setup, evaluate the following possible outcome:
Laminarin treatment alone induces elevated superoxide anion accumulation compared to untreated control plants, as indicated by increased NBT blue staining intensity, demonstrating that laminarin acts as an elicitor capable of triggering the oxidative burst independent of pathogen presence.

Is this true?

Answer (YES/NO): YES